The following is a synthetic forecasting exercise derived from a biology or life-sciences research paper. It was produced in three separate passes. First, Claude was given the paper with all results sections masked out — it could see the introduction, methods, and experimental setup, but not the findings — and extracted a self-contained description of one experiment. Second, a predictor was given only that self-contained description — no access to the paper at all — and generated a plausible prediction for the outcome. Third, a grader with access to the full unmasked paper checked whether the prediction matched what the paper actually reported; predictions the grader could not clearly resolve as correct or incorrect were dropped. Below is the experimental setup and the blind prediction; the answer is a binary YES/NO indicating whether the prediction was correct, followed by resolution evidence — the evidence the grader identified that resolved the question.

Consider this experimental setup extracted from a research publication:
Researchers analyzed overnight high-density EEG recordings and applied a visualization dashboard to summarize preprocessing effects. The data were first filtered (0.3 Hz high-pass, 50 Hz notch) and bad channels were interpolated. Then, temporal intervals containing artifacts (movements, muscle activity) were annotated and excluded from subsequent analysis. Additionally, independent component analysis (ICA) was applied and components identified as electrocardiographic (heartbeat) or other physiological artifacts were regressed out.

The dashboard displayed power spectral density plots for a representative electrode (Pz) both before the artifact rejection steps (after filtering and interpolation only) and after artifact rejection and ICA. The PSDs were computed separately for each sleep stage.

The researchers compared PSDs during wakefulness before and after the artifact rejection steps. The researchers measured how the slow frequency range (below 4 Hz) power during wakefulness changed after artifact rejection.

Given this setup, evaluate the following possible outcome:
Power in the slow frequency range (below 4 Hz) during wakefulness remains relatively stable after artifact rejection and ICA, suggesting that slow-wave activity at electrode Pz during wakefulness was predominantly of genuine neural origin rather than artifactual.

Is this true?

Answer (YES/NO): NO